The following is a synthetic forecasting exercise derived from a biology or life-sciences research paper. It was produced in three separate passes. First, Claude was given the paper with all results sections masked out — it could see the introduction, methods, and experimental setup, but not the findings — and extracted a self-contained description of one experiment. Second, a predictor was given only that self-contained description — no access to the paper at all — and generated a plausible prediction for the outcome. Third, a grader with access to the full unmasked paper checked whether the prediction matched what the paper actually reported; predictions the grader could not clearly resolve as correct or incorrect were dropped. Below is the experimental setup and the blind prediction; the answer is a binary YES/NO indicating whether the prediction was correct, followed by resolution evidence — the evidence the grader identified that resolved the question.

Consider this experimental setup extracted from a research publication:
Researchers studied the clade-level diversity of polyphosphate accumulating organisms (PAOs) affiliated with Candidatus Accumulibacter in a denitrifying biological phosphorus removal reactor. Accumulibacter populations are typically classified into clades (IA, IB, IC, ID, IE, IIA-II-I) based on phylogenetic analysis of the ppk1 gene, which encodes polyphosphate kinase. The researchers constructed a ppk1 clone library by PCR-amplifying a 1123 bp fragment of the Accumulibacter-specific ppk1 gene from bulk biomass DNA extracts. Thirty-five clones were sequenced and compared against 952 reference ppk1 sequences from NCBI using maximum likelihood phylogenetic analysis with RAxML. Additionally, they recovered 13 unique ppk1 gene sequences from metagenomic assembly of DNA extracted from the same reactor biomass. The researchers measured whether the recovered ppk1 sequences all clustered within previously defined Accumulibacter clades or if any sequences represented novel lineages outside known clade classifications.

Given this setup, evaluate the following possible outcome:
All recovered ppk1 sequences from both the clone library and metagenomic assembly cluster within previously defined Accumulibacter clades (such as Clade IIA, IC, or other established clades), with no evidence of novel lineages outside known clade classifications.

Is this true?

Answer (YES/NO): NO